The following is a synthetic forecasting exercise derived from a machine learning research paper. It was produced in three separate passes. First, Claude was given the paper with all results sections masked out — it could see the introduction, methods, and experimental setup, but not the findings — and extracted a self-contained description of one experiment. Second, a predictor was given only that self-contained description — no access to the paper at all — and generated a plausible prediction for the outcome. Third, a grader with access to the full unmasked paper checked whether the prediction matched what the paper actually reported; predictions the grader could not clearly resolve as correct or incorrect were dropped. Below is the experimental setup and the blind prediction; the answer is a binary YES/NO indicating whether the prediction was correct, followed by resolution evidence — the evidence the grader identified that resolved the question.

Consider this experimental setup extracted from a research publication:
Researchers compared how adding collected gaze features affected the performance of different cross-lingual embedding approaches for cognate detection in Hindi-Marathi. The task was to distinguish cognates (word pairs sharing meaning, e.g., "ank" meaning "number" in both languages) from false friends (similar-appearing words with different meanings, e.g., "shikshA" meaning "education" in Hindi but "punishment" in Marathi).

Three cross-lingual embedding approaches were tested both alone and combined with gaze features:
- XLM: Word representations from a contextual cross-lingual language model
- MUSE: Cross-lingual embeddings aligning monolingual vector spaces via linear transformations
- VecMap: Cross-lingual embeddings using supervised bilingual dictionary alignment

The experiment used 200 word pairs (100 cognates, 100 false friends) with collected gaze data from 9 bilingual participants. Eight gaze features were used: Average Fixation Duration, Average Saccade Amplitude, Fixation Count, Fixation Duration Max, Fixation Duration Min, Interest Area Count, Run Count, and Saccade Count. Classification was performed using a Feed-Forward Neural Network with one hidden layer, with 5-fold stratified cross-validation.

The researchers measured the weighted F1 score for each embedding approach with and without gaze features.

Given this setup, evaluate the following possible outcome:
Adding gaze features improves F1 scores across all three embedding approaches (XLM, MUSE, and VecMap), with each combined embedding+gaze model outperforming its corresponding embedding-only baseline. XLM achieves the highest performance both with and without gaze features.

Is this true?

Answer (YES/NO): NO